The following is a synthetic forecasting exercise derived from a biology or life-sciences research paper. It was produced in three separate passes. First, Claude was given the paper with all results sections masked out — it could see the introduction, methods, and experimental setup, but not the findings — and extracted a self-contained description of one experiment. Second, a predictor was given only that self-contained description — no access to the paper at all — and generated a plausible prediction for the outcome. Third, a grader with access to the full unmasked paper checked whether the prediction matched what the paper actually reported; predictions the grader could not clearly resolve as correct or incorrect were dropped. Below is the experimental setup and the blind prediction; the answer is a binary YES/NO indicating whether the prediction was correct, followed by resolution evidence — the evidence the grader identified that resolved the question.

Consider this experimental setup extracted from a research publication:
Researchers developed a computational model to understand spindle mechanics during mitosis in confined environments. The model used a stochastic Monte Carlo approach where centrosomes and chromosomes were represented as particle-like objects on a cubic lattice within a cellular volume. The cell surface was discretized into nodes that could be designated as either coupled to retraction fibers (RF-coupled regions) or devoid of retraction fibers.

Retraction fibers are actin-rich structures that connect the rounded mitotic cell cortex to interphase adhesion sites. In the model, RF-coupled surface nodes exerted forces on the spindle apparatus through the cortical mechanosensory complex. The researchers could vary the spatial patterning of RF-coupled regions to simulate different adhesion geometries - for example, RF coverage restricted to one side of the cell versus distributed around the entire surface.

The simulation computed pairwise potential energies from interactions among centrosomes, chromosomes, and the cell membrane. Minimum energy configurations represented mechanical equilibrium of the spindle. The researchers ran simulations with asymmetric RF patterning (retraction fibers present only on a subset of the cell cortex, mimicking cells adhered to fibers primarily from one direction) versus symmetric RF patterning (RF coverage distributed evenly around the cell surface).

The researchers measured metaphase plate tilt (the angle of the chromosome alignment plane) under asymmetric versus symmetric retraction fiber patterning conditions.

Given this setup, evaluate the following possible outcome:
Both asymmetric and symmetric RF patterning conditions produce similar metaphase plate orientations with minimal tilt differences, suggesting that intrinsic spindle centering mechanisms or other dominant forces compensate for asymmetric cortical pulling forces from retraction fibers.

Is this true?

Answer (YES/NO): NO